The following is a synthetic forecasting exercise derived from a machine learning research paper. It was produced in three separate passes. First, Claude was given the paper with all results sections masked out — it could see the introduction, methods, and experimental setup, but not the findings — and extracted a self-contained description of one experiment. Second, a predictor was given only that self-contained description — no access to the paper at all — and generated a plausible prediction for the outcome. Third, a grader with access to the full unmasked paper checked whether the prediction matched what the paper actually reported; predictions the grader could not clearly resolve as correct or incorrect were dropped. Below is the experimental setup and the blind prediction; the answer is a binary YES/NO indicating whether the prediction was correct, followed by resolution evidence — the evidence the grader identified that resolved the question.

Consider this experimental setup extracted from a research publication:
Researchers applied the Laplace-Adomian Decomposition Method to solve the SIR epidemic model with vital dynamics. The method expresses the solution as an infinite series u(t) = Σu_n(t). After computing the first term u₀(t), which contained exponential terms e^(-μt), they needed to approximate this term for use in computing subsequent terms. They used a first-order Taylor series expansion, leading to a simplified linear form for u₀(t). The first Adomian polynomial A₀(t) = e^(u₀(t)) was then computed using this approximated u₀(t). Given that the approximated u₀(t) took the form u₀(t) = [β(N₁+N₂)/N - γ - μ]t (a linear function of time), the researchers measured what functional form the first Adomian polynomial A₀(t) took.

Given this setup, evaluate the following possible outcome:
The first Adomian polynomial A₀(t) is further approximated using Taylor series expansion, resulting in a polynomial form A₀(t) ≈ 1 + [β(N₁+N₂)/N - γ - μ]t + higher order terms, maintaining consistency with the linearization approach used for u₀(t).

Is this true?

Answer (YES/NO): NO